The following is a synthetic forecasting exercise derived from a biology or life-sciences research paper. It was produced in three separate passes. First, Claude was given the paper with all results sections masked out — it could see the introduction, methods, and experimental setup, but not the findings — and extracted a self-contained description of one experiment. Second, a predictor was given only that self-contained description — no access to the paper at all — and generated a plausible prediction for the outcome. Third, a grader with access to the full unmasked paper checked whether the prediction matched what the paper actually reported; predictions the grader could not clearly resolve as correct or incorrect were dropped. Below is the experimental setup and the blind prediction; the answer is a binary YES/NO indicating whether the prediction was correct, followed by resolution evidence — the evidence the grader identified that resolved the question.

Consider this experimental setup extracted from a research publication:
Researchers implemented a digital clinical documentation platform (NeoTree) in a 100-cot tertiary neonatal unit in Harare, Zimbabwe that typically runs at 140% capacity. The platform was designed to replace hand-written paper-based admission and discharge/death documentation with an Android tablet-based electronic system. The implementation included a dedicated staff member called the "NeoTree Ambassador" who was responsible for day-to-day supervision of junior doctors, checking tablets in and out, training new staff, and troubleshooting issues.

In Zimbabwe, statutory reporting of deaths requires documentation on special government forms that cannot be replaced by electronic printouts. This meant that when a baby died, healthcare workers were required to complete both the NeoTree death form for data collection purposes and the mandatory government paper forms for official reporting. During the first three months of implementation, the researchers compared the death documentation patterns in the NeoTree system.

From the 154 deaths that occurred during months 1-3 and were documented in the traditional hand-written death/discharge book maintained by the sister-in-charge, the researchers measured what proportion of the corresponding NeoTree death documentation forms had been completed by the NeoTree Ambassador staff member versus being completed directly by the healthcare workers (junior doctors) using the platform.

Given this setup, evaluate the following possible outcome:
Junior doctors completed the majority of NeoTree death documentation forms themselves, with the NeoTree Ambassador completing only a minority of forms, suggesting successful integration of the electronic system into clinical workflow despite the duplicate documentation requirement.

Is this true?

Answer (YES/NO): NO